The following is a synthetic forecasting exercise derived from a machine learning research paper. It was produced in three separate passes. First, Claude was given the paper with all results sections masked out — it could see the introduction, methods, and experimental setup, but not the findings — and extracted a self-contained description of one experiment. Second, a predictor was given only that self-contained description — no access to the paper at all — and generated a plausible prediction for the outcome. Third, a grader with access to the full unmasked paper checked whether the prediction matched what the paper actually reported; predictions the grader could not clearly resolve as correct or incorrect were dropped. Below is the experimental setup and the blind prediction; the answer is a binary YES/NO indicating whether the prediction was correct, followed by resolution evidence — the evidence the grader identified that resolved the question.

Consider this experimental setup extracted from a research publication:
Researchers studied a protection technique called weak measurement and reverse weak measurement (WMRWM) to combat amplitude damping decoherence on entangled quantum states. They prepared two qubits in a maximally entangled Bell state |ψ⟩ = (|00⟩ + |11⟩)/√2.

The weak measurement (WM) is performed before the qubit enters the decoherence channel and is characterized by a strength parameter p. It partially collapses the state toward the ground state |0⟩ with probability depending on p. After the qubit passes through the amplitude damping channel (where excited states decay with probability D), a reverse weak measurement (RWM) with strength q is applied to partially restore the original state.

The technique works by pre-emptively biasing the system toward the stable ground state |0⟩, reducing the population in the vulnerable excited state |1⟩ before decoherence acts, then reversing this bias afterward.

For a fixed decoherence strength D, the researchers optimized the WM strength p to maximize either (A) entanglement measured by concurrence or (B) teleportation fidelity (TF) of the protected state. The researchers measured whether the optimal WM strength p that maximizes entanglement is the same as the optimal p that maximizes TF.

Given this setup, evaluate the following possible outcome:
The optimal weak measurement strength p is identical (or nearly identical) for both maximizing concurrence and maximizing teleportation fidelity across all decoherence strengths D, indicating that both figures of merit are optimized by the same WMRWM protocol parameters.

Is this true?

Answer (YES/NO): NO